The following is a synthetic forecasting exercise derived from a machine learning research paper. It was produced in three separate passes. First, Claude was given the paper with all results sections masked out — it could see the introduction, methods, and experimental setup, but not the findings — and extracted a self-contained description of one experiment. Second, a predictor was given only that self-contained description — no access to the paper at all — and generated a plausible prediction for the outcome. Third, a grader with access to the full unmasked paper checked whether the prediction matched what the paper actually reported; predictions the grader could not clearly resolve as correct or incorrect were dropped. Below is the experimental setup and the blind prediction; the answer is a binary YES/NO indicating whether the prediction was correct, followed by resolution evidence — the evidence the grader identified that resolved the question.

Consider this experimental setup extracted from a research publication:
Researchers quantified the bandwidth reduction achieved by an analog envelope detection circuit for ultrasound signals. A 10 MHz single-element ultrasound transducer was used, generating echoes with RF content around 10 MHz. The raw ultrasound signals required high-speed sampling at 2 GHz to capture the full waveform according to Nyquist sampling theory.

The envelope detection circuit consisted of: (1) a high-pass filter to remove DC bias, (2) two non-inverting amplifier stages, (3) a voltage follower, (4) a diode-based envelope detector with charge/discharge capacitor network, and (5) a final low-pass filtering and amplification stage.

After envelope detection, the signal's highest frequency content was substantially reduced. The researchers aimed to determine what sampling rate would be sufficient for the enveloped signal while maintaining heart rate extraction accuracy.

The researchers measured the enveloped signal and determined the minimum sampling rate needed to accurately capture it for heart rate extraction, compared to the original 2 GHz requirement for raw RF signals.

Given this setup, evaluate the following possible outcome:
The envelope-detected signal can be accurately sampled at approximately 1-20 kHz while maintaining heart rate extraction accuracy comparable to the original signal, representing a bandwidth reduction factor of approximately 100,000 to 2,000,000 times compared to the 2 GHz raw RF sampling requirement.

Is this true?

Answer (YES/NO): NO